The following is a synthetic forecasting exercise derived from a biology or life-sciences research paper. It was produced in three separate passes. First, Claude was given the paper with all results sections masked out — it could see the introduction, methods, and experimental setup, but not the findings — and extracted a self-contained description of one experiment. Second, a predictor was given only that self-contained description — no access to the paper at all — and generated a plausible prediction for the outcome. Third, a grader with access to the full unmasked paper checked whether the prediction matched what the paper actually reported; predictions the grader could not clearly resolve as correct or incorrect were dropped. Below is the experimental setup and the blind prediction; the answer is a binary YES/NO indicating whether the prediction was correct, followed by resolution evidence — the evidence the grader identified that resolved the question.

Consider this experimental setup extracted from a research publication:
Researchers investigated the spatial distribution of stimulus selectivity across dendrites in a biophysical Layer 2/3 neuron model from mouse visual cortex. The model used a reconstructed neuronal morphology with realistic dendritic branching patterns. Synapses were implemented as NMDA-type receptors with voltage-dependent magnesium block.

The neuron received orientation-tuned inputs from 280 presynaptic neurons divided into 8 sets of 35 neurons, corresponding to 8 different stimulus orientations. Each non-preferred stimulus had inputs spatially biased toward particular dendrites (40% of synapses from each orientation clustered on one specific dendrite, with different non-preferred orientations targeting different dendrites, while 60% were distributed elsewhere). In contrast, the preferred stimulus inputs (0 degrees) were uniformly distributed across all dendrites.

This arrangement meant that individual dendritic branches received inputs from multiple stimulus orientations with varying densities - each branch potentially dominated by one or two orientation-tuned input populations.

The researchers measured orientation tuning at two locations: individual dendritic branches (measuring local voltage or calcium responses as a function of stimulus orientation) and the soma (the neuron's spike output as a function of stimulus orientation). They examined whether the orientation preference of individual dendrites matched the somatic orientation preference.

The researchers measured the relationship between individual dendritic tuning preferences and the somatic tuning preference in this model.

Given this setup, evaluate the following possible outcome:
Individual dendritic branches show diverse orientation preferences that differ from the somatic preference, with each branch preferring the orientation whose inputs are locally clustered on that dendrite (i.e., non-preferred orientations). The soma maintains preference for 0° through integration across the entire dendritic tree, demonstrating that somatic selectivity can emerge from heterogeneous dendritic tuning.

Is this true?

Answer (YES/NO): YES